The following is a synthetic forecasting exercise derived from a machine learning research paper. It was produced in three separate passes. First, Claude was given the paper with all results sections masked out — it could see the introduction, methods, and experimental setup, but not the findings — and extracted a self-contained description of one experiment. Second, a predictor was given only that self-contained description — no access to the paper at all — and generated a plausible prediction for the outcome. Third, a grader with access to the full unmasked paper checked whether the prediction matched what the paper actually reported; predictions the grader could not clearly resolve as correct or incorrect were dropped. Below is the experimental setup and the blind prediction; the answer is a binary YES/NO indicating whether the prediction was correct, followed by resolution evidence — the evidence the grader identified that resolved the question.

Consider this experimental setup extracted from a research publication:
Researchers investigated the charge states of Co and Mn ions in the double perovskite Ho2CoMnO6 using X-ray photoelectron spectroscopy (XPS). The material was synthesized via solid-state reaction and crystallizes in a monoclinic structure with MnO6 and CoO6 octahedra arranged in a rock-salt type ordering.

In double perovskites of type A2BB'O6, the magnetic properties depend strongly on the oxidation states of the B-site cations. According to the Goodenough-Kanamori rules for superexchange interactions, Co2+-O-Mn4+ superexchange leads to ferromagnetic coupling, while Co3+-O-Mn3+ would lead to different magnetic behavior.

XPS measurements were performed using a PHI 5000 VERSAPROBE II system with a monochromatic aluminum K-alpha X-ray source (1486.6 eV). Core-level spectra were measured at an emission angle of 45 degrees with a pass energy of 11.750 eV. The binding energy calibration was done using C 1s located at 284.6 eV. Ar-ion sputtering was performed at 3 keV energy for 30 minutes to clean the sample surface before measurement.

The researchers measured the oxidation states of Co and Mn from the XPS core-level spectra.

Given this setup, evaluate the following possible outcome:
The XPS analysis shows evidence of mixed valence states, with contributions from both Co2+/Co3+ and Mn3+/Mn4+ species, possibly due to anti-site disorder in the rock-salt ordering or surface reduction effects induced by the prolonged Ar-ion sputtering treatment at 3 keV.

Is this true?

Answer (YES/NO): YES